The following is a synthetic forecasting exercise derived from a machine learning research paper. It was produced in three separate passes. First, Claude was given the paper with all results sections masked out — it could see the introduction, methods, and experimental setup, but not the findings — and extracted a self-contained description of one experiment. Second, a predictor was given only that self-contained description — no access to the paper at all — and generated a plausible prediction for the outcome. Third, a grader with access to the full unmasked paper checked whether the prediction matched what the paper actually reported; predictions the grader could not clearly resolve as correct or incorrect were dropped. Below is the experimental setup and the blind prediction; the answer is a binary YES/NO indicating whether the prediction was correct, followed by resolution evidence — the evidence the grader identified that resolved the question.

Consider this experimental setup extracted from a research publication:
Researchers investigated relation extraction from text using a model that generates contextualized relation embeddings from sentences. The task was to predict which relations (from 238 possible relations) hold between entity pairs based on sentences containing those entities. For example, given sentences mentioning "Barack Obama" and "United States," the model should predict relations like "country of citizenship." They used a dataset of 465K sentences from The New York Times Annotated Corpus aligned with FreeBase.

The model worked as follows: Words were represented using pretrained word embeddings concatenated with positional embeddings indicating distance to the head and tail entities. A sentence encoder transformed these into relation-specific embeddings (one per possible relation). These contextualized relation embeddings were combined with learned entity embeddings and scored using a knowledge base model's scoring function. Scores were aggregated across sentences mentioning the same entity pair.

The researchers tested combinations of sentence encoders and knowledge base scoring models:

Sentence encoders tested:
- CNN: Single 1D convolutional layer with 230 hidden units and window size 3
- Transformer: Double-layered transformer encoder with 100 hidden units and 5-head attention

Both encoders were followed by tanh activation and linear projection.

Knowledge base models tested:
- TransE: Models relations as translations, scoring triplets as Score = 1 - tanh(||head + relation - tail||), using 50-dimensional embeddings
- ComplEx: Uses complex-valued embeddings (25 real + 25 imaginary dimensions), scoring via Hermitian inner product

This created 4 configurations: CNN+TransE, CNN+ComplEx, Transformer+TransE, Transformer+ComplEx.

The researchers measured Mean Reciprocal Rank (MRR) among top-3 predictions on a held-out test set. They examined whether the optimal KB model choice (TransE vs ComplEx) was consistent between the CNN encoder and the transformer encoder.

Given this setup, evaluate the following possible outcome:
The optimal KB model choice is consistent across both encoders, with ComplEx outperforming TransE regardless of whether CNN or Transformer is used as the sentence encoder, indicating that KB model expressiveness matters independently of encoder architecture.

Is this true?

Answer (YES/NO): NO